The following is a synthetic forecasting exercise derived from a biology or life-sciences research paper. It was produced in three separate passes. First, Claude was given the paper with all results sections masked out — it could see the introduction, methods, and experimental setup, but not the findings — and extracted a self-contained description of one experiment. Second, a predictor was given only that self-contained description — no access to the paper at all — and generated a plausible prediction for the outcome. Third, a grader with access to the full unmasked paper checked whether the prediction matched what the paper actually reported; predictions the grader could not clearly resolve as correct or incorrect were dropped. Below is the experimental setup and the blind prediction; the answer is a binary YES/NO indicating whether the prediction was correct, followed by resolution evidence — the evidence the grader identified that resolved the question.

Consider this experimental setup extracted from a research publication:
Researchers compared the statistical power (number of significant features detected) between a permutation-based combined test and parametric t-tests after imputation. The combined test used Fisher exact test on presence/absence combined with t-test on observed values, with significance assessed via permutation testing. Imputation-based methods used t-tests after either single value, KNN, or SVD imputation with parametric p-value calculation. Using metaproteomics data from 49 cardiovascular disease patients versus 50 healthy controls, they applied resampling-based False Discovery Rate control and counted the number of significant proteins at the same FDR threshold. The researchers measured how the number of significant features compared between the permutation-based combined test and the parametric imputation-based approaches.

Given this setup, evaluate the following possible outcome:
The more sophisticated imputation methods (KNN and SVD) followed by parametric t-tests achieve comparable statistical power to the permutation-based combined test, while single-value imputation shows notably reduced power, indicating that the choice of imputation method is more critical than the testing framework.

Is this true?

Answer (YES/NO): NO